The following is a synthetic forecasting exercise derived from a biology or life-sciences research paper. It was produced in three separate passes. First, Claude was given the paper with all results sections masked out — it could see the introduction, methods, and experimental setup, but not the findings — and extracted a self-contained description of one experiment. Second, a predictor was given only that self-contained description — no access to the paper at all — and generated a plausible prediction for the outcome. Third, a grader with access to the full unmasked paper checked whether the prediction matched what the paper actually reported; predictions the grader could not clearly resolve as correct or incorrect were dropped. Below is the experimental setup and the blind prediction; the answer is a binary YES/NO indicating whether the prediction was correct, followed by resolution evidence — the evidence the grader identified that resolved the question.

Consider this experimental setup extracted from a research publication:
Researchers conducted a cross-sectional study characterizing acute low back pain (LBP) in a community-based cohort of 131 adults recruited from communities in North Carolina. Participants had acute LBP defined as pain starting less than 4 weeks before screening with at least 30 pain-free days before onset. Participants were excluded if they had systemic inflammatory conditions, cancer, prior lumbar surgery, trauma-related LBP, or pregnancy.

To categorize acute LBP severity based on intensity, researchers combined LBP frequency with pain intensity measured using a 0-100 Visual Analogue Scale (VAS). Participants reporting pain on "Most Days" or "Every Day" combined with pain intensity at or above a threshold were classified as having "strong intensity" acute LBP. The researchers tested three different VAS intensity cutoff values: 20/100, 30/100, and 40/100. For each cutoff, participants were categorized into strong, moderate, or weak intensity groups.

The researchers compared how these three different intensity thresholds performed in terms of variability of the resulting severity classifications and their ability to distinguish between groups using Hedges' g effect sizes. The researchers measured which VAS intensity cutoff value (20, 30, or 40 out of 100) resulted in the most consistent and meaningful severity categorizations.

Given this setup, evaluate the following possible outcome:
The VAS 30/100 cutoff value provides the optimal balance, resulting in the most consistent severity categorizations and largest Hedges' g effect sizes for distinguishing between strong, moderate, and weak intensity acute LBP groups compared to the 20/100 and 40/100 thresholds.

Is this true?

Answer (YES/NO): YES